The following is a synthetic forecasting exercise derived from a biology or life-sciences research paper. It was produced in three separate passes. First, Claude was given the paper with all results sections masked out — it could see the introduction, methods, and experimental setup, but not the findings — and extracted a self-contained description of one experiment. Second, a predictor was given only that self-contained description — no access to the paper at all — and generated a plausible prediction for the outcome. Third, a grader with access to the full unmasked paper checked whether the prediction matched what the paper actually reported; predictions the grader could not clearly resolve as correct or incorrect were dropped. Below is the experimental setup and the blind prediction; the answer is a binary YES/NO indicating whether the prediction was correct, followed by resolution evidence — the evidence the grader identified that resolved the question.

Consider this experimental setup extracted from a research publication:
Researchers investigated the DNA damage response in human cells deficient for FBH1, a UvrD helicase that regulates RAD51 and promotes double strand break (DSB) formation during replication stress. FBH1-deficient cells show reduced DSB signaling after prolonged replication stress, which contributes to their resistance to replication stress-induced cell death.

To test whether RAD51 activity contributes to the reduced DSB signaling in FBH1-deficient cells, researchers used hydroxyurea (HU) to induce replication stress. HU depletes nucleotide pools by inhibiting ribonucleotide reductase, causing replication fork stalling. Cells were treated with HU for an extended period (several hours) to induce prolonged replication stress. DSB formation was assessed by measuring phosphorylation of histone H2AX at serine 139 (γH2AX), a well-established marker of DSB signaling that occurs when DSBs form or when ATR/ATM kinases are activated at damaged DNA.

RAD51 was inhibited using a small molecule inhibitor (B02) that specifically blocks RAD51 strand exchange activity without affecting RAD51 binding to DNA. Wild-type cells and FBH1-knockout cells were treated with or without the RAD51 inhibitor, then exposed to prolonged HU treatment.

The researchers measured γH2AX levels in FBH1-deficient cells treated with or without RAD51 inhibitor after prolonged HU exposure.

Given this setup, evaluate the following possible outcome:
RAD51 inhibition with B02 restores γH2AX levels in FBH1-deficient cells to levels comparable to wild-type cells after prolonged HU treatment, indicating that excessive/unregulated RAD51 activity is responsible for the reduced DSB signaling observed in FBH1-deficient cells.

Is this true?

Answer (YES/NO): YES